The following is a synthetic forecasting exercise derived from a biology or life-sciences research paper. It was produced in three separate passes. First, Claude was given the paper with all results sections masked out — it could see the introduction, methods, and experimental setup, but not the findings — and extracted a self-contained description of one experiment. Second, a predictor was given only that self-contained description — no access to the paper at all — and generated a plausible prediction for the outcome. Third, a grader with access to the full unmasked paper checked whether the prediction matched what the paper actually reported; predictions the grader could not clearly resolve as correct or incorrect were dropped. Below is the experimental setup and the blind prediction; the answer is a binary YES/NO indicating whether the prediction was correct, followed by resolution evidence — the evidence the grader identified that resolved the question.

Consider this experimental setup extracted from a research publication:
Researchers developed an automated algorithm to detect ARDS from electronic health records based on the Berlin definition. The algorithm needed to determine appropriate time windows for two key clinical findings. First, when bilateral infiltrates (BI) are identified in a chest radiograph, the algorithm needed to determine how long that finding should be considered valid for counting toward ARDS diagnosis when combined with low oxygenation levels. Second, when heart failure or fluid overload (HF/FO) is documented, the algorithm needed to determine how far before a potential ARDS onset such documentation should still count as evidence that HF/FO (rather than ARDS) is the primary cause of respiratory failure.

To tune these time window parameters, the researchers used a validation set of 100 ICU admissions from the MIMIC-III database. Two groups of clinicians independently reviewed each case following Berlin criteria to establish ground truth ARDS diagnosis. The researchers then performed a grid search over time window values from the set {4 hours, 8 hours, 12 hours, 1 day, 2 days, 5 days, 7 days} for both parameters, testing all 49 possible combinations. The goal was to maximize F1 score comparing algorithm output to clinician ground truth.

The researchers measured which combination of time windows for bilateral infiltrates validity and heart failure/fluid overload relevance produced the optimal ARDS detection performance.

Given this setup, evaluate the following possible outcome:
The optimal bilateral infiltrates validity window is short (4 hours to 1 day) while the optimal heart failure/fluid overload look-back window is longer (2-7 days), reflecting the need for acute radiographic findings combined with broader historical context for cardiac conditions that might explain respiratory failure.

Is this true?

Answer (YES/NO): YES